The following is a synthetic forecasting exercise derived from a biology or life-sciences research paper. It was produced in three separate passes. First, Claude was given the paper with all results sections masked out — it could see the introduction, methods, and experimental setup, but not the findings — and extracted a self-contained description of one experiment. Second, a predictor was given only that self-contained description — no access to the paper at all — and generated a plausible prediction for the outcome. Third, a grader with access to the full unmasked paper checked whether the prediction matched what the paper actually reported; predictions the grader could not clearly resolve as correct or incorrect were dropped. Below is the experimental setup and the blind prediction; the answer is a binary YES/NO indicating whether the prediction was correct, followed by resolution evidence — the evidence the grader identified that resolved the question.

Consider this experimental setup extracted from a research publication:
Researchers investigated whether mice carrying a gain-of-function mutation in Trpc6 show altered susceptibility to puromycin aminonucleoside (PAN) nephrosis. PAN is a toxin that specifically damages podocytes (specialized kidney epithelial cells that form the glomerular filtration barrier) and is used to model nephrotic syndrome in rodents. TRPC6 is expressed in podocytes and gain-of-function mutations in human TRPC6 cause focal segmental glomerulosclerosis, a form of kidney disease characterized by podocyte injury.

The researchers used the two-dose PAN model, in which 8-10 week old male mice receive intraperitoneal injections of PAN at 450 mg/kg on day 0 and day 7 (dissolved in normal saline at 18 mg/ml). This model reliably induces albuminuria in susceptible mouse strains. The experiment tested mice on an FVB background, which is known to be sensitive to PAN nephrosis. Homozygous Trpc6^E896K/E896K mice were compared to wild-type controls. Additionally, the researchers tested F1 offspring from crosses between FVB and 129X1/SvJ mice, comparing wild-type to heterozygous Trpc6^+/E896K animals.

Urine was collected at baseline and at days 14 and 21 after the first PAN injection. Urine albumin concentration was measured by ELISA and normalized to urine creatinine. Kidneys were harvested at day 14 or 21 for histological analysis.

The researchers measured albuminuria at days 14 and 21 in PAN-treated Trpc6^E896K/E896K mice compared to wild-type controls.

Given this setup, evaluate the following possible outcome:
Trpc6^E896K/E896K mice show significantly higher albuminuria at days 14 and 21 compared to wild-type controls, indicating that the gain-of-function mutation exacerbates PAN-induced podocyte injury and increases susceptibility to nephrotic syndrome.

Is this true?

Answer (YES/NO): NO